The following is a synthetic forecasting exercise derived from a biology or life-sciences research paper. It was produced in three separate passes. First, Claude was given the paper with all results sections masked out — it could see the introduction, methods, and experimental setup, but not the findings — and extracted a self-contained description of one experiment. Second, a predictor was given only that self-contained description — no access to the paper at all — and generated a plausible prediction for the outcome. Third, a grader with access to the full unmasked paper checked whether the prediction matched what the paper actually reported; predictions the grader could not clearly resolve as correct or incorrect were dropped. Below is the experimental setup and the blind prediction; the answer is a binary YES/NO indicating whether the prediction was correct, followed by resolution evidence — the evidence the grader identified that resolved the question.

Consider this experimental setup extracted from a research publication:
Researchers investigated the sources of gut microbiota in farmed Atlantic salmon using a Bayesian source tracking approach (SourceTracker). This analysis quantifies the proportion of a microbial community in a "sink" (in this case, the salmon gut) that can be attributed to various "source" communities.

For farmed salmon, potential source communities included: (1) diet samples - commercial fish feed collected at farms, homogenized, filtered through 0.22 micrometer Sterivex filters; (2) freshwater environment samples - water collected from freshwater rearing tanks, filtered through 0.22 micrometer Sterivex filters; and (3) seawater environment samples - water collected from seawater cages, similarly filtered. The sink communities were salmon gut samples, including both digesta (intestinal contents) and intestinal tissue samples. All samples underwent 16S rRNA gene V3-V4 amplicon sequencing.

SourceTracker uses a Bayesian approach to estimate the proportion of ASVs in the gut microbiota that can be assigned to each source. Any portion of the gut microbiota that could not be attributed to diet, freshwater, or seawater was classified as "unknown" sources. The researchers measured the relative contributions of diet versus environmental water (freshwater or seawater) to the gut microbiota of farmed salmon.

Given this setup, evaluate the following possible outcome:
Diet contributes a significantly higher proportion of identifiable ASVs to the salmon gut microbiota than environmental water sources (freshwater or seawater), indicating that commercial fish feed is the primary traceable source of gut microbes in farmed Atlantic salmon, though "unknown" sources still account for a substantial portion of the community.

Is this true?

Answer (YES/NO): YES